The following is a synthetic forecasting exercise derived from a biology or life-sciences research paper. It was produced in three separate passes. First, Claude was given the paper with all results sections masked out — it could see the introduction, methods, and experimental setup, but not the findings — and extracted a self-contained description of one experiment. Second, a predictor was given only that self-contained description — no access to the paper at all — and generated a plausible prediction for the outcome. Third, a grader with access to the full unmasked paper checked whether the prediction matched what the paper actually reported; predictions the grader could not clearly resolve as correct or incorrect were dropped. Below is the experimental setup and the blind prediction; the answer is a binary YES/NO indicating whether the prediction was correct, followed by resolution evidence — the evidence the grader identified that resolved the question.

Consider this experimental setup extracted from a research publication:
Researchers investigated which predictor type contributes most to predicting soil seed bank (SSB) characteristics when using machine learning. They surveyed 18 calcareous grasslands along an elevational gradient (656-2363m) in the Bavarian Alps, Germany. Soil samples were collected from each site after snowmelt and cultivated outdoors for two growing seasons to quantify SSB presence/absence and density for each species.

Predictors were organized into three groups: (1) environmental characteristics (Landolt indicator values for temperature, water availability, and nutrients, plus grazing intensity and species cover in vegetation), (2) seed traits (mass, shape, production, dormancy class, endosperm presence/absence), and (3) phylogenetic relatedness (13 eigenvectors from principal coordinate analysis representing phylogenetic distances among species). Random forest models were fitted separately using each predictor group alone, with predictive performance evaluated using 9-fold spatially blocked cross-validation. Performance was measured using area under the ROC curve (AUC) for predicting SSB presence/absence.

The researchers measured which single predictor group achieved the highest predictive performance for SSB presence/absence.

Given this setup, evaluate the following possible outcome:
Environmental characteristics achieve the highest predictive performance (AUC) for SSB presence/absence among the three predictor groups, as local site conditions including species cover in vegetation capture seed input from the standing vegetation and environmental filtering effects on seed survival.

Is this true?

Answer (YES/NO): NO